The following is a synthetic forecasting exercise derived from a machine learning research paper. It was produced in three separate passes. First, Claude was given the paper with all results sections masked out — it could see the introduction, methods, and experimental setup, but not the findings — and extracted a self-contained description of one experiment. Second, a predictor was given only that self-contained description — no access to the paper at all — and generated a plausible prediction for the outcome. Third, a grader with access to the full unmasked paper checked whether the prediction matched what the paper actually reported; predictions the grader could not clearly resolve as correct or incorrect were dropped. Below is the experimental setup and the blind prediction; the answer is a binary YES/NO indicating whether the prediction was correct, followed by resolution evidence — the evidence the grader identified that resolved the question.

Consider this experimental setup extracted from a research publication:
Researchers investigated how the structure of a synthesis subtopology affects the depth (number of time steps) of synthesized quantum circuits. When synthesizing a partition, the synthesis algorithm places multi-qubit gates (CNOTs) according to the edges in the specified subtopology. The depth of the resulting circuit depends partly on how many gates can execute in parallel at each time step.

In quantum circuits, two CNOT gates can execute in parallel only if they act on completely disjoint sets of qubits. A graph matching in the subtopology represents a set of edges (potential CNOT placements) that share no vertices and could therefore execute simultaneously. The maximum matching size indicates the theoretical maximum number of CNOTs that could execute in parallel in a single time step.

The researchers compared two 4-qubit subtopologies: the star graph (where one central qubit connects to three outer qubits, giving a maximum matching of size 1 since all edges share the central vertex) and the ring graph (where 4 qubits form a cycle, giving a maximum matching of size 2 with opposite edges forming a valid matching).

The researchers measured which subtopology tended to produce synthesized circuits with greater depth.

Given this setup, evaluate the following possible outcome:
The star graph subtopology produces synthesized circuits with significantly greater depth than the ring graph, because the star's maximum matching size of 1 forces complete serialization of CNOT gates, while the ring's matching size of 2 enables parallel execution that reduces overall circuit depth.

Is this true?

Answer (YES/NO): YES